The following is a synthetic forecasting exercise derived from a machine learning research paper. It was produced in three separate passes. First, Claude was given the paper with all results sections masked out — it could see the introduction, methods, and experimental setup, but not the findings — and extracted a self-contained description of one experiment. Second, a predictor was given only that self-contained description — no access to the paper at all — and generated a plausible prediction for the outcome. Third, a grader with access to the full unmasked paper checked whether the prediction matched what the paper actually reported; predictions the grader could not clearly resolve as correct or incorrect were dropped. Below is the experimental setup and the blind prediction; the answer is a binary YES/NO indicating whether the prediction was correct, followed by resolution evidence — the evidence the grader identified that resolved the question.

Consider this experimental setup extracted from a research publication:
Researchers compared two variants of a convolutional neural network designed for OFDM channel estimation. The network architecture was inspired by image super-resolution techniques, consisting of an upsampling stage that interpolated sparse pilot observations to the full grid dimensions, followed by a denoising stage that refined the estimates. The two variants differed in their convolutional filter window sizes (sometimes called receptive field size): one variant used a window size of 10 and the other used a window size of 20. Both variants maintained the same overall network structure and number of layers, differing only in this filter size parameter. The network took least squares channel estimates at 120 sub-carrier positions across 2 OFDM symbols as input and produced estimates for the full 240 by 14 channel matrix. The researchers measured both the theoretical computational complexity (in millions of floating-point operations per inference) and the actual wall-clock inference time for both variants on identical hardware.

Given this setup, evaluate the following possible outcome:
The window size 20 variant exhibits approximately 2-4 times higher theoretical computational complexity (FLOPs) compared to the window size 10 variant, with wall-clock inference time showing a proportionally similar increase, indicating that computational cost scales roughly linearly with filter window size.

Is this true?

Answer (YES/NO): NO